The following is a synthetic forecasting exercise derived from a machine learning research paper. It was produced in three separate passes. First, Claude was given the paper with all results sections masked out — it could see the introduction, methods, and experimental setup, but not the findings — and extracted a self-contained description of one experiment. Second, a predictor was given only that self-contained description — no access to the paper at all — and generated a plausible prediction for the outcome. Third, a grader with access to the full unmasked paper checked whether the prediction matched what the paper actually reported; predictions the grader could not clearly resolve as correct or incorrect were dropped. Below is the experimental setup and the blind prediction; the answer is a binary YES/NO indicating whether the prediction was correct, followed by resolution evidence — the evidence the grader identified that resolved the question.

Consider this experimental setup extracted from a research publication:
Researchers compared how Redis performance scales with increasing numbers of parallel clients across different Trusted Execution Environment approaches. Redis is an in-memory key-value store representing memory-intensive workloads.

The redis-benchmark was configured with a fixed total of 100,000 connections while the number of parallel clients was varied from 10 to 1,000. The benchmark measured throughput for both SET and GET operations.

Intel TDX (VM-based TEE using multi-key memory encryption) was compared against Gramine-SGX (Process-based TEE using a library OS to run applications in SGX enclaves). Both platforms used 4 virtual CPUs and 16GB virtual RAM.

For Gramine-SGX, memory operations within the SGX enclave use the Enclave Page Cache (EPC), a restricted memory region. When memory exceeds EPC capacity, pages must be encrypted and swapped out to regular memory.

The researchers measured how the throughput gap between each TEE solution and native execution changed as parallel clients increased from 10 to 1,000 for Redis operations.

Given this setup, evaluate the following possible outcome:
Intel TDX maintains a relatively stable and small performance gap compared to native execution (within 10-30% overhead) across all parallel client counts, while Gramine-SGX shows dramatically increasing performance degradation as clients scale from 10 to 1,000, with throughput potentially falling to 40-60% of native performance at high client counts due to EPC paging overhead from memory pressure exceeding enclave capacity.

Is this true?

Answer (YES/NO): NO